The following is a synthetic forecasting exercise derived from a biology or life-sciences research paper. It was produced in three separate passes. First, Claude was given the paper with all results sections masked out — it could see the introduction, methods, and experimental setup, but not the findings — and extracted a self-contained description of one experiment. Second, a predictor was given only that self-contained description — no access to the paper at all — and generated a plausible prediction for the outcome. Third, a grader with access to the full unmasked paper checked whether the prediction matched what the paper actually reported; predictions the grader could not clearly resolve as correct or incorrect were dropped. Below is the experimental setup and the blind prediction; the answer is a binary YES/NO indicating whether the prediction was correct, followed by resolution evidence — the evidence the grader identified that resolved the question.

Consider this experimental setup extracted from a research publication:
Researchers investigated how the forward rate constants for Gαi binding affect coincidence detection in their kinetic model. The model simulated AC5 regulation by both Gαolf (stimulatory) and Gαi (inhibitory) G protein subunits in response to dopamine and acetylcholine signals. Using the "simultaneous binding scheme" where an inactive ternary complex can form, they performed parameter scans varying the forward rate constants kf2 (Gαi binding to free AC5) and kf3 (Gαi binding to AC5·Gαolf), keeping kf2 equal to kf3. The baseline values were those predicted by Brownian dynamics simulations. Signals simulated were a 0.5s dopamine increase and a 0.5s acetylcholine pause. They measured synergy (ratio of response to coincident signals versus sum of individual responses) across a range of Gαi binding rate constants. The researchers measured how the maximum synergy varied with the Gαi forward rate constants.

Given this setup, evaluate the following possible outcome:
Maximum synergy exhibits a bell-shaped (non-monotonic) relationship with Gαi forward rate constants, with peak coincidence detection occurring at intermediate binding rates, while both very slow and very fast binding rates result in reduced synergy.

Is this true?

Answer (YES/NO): NO